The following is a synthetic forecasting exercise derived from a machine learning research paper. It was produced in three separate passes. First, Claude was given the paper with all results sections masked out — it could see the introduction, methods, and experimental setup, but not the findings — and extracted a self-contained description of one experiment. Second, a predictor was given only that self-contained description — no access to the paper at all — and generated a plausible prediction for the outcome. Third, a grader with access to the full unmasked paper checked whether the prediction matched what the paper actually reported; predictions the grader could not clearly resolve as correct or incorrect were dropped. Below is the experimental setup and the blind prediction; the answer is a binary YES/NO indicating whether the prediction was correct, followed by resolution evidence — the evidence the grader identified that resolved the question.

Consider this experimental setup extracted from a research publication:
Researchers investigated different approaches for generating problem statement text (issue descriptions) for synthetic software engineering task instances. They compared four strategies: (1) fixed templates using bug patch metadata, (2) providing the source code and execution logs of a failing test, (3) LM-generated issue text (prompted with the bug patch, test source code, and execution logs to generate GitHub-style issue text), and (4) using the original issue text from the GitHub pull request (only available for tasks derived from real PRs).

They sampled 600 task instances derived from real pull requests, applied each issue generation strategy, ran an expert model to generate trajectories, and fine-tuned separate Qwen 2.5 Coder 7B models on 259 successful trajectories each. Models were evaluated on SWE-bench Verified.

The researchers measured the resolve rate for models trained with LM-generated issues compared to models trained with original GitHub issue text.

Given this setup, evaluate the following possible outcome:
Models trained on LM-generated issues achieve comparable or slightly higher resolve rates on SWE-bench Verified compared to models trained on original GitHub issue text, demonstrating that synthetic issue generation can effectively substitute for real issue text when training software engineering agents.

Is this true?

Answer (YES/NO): YES